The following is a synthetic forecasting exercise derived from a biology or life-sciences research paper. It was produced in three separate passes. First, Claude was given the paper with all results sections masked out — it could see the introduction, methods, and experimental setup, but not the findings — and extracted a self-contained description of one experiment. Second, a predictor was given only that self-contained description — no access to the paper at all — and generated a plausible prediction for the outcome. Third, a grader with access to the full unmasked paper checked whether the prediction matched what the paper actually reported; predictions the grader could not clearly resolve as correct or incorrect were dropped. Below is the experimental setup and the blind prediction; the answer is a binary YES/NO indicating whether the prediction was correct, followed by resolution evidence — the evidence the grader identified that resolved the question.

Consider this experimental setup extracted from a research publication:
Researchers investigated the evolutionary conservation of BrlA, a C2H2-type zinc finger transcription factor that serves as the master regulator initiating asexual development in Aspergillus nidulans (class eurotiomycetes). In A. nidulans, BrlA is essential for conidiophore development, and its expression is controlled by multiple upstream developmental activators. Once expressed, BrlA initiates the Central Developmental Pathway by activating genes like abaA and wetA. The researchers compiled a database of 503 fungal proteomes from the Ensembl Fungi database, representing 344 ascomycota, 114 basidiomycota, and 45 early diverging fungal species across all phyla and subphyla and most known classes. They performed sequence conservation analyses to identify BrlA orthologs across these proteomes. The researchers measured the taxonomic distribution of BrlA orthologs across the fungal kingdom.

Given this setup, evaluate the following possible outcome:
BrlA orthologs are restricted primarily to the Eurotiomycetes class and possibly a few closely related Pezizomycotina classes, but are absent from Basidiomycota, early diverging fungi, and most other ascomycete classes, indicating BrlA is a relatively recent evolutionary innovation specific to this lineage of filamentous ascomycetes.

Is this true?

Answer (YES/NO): YES